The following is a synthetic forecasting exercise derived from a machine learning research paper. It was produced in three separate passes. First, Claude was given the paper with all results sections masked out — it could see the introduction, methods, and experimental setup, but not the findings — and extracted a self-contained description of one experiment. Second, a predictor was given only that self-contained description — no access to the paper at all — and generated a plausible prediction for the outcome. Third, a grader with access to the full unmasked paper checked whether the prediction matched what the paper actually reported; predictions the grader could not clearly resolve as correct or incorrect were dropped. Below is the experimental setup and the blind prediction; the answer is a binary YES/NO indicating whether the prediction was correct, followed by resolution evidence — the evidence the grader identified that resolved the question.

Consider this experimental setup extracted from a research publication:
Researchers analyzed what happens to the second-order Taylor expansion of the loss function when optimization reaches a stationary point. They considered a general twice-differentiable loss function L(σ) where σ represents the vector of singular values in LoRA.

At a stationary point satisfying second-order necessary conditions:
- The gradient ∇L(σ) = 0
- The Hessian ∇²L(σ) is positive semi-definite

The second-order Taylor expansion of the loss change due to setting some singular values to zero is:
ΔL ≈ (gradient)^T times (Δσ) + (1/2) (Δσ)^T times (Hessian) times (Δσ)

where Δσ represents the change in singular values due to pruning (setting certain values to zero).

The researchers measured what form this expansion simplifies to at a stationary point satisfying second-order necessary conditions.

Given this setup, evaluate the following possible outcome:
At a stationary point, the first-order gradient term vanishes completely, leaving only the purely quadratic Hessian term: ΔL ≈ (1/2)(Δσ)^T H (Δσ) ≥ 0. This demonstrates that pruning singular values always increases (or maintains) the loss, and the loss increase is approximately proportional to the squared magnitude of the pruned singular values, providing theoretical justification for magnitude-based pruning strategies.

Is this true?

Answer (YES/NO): NO